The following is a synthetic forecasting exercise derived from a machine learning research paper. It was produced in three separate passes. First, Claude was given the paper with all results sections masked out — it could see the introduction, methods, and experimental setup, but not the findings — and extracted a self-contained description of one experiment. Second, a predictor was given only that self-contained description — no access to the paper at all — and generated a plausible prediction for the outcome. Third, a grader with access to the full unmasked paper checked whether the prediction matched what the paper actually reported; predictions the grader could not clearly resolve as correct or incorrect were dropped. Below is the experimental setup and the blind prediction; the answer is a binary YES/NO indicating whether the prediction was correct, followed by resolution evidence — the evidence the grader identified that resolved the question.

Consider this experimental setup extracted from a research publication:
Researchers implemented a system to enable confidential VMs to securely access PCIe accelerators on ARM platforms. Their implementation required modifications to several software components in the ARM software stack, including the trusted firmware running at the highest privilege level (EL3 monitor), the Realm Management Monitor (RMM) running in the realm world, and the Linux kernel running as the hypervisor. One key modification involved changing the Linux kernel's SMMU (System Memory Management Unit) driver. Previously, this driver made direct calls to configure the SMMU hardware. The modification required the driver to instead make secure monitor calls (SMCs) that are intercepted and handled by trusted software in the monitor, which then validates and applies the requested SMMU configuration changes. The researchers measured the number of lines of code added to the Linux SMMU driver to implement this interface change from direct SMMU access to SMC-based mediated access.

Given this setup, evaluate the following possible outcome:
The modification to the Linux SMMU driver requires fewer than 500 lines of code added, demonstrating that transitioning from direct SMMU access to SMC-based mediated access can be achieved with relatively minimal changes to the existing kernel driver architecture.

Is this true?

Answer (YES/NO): NO